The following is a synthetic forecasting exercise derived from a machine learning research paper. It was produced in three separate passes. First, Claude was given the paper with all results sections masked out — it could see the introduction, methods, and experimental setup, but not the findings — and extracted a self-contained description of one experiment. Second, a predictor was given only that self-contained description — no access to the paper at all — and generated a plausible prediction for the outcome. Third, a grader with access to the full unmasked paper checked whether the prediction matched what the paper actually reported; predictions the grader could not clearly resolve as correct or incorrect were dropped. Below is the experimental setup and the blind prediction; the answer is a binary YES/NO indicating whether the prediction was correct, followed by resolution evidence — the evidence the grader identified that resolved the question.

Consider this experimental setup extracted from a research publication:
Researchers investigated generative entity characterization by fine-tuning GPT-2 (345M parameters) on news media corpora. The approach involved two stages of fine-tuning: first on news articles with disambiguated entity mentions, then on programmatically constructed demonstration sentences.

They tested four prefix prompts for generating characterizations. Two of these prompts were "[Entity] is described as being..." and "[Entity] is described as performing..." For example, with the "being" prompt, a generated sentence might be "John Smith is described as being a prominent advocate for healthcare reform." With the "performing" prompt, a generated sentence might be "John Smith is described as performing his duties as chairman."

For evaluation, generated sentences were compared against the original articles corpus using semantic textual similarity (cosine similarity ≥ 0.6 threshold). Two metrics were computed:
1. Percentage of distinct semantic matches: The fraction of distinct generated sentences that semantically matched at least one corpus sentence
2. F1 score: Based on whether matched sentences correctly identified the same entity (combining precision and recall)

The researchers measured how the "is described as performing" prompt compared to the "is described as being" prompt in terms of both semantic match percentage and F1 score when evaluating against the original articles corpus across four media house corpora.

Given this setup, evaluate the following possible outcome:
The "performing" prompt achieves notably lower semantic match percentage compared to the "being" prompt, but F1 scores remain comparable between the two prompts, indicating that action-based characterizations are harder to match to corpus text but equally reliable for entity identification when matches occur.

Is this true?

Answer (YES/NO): NO